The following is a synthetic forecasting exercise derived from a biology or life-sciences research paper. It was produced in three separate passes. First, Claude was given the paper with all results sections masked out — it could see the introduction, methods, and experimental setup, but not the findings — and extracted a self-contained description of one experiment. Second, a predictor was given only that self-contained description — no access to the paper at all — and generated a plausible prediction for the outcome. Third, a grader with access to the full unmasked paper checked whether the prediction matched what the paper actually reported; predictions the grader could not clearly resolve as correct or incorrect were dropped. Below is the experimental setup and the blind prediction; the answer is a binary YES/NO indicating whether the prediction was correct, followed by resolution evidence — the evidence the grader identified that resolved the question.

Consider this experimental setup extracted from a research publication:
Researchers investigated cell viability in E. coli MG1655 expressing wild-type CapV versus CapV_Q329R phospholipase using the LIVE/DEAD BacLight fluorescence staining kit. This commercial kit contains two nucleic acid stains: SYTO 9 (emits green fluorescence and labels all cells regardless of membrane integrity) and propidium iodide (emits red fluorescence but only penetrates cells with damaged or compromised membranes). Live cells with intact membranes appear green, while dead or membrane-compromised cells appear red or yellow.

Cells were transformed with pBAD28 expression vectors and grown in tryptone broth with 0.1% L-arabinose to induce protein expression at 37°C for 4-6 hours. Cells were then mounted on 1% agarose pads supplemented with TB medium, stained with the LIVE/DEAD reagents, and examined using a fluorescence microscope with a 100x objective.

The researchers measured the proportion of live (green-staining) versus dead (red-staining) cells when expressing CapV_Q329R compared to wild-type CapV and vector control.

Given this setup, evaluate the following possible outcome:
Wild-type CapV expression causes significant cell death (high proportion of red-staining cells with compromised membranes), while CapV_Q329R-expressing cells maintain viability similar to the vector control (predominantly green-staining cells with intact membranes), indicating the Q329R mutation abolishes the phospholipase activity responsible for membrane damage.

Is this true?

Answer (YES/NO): NO